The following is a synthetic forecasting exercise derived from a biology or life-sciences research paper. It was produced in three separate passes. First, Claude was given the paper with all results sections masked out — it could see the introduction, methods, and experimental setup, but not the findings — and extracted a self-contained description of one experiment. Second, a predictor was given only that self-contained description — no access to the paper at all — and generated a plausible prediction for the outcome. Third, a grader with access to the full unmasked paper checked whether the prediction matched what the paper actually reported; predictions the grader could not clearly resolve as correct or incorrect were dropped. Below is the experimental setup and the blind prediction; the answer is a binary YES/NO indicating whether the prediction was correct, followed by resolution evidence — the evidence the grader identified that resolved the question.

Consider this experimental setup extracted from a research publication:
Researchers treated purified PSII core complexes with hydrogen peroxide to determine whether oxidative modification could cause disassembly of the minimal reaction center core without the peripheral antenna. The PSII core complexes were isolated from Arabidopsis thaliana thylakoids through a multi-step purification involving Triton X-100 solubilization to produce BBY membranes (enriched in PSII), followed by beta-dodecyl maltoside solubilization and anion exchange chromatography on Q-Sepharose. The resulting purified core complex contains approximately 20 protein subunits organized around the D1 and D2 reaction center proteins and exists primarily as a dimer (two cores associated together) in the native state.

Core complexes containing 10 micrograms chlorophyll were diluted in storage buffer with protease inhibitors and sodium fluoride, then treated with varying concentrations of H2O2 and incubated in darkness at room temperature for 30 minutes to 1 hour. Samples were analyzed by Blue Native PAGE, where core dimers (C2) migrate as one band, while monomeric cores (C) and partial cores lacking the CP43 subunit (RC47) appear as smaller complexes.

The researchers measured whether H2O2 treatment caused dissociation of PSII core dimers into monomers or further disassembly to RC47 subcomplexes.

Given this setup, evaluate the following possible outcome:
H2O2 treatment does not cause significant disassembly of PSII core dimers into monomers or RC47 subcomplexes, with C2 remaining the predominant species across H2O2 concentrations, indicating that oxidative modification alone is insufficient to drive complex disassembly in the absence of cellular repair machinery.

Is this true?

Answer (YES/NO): NO